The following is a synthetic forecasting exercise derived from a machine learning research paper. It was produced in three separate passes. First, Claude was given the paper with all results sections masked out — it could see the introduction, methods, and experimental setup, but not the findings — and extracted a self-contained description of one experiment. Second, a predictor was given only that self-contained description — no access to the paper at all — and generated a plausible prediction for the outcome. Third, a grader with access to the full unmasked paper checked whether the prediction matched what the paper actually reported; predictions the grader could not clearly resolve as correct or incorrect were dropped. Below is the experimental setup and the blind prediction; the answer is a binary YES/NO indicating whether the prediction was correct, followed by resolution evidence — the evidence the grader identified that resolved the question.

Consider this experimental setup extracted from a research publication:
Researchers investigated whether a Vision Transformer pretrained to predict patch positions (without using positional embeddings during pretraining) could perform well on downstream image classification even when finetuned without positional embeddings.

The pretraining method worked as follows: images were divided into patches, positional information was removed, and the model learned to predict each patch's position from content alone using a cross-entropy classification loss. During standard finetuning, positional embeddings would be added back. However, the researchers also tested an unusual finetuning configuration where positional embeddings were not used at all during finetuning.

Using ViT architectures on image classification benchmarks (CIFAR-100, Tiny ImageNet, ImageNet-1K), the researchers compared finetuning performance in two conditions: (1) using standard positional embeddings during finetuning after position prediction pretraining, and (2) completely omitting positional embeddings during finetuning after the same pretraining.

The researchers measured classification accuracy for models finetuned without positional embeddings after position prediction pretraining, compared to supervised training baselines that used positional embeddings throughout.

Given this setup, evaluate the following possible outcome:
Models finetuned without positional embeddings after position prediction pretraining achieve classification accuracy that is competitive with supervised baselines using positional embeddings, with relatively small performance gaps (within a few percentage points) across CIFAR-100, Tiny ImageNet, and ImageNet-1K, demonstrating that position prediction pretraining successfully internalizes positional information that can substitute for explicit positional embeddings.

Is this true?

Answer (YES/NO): NO